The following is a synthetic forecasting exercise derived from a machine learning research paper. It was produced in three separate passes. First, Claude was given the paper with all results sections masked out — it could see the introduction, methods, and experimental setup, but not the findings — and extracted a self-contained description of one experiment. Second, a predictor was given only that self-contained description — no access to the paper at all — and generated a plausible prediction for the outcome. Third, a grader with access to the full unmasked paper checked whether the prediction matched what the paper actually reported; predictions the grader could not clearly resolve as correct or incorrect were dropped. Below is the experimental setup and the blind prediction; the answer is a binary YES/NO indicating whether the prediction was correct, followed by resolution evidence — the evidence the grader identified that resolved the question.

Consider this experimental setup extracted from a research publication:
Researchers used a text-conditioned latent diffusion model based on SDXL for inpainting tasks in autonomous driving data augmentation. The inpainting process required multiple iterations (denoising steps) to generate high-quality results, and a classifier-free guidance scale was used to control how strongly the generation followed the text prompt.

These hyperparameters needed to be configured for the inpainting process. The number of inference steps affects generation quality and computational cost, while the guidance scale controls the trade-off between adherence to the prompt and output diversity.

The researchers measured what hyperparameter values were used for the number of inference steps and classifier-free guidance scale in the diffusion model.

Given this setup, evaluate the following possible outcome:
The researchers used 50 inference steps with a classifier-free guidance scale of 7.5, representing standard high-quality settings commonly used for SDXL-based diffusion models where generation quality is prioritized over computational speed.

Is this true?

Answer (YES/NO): NO